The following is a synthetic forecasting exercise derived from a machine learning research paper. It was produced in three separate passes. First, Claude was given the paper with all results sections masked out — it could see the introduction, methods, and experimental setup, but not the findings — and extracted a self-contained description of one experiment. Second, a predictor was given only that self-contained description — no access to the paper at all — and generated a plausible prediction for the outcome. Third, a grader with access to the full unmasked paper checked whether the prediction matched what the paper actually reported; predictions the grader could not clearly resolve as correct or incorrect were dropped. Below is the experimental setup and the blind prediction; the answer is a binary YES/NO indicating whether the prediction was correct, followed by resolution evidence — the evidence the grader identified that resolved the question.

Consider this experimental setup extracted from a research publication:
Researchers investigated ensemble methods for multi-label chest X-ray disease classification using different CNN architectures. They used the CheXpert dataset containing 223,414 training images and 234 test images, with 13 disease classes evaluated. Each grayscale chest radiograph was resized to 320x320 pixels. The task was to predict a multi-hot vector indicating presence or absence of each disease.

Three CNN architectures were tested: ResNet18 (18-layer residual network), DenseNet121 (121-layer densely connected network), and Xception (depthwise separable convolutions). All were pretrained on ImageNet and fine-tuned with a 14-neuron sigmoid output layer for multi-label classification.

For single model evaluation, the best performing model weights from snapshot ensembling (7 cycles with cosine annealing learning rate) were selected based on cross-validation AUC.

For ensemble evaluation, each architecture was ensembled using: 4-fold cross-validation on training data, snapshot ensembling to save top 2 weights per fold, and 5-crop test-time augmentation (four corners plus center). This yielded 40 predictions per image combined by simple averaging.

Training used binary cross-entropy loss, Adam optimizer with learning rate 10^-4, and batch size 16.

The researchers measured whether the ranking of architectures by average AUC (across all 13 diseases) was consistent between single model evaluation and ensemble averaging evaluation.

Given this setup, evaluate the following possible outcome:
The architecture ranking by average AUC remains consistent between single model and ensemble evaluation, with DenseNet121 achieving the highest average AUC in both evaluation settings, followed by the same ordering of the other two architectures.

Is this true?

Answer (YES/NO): NO